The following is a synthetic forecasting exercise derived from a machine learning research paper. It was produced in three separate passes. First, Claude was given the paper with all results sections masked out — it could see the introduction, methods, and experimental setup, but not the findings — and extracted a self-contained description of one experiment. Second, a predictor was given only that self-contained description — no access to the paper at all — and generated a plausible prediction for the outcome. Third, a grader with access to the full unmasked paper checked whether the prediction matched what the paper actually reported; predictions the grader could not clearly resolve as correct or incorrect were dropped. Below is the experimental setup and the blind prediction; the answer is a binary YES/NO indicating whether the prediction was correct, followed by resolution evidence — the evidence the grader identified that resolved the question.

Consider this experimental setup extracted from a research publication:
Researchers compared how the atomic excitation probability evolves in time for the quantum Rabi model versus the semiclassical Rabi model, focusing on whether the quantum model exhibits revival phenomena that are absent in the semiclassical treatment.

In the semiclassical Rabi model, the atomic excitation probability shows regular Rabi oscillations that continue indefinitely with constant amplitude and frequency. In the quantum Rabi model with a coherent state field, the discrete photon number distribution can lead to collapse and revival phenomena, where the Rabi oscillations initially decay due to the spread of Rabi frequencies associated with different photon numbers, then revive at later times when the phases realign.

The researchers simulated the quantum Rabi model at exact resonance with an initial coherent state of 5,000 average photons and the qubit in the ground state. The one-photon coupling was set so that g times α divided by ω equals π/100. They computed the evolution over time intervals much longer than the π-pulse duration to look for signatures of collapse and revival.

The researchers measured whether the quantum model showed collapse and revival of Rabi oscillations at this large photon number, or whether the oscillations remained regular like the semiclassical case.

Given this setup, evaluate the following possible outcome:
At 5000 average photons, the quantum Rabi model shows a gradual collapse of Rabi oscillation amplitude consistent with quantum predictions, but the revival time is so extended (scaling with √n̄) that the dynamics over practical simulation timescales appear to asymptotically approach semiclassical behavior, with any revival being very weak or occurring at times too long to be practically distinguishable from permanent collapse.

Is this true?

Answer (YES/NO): NO